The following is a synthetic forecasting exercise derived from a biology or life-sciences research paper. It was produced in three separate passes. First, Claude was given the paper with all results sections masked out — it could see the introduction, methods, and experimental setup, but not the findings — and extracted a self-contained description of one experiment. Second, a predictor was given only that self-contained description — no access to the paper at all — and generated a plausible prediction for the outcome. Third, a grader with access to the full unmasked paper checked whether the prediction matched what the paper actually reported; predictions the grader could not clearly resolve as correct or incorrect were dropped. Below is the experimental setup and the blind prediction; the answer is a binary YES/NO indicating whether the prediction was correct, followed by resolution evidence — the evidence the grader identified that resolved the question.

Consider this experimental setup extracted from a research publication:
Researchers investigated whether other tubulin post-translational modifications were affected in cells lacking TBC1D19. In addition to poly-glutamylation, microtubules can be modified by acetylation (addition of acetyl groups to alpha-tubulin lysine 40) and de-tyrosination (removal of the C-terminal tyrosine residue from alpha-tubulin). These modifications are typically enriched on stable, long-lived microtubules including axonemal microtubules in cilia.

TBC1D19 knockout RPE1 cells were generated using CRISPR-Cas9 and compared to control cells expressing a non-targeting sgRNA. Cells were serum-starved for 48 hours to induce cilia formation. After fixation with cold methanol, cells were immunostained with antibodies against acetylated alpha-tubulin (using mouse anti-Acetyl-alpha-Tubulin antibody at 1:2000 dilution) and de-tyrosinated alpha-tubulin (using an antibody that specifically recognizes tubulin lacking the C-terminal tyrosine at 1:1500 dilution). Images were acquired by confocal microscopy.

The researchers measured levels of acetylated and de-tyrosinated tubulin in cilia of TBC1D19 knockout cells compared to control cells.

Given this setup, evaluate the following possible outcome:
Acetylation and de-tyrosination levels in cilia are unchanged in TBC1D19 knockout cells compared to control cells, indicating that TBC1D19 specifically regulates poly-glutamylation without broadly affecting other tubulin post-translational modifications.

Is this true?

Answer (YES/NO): NO